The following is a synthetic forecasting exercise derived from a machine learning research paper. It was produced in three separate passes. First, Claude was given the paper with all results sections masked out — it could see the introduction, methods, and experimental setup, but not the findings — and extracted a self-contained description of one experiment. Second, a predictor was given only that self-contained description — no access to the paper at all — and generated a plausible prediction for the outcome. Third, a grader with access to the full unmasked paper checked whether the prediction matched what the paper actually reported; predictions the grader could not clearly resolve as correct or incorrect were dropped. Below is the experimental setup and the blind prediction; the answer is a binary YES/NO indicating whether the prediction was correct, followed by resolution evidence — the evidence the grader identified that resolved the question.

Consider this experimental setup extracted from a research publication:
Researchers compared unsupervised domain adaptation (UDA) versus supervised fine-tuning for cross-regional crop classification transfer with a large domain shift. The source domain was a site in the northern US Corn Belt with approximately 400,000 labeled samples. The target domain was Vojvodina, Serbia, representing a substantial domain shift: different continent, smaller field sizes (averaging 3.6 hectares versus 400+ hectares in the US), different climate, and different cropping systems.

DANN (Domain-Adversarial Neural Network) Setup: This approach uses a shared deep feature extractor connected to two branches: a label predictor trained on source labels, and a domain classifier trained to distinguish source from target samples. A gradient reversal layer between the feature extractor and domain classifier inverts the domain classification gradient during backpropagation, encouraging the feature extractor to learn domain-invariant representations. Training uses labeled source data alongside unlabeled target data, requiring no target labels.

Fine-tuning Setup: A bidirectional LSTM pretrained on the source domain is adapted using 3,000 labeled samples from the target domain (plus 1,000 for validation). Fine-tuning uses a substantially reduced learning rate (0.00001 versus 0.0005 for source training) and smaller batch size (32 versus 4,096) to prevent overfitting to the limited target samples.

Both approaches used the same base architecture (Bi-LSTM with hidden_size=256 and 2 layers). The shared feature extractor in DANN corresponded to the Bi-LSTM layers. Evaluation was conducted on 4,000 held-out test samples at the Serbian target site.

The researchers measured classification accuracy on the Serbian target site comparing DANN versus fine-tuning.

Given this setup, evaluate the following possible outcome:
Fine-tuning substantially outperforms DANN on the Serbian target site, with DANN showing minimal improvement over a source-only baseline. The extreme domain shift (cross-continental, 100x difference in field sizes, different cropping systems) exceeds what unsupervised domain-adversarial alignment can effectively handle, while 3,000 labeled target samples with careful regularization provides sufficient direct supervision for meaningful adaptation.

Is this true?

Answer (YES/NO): NO